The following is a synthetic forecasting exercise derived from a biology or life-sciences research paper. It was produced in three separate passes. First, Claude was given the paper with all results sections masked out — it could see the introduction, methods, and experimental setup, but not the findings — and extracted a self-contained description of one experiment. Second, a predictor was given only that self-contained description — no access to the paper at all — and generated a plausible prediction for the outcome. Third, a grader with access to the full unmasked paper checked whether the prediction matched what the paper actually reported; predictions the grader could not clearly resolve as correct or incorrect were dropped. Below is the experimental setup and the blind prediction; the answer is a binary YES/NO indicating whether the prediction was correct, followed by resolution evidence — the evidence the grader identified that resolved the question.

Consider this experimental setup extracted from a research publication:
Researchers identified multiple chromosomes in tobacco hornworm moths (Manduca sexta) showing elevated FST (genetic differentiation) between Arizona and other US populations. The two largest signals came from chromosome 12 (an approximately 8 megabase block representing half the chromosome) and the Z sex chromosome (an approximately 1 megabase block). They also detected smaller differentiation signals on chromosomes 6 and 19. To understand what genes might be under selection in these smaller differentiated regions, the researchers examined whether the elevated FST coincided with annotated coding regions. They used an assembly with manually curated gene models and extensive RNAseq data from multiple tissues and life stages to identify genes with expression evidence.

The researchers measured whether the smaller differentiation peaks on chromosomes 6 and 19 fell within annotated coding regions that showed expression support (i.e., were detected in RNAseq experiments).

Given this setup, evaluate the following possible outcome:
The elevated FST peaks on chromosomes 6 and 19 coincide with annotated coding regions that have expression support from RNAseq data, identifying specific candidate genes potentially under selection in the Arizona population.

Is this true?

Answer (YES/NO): NO